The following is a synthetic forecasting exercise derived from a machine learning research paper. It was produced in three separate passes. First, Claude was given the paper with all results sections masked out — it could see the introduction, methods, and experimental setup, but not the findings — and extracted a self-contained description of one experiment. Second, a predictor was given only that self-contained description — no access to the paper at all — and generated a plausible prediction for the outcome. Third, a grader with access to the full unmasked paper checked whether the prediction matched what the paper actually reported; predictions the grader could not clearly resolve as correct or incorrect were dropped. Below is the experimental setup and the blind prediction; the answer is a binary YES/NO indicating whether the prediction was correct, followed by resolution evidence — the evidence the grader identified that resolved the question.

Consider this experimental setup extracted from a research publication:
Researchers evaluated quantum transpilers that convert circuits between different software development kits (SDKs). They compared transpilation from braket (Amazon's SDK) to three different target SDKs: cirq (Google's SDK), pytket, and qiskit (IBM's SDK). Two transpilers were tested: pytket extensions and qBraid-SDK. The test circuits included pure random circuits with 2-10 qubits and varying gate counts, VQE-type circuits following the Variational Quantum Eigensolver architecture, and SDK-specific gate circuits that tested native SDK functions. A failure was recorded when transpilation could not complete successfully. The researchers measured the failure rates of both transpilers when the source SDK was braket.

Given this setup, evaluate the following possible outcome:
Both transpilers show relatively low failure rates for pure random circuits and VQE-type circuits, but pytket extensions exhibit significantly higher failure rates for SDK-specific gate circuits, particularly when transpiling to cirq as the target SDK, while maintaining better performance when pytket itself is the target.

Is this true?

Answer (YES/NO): NO